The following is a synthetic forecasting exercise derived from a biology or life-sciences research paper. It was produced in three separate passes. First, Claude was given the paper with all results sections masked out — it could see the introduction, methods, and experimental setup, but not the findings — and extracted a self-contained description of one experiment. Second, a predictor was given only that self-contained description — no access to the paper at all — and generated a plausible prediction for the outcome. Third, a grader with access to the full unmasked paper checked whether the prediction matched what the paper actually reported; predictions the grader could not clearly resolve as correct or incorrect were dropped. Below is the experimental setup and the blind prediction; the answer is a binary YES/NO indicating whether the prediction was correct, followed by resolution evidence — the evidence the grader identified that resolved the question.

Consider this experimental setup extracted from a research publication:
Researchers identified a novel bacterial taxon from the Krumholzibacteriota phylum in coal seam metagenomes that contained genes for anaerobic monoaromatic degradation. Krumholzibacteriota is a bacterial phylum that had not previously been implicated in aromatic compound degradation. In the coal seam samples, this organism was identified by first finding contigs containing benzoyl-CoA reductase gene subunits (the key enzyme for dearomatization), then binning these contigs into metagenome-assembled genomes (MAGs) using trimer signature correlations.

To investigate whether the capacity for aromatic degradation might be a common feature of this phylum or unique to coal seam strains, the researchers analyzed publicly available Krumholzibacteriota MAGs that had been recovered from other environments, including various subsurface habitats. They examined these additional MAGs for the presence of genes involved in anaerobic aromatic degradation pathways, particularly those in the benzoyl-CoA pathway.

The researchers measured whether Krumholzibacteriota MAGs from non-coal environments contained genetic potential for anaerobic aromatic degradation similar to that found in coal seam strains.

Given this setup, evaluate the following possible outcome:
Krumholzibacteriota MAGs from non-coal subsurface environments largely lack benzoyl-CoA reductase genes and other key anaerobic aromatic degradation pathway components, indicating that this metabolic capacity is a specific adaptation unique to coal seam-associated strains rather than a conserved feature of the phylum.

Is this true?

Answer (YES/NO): NO